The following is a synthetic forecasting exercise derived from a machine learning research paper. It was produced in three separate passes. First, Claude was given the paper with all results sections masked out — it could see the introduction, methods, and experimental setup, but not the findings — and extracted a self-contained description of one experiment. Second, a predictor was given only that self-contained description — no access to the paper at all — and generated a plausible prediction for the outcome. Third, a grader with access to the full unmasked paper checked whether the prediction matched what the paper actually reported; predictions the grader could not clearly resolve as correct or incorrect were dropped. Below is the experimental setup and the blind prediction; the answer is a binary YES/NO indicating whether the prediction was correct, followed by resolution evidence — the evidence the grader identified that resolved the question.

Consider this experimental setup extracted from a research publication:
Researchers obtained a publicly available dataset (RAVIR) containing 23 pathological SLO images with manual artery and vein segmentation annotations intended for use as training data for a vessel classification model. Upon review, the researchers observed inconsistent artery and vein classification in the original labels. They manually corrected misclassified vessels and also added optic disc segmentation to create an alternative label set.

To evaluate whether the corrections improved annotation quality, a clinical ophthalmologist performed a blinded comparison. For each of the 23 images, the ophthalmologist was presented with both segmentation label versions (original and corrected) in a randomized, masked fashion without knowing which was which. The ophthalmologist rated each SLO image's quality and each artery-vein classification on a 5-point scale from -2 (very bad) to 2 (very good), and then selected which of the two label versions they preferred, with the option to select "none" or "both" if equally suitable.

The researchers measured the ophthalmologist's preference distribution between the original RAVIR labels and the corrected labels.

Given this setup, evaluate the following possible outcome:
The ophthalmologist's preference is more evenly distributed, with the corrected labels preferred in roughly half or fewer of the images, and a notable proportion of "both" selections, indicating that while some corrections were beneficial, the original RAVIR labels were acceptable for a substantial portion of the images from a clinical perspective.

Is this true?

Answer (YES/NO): NO